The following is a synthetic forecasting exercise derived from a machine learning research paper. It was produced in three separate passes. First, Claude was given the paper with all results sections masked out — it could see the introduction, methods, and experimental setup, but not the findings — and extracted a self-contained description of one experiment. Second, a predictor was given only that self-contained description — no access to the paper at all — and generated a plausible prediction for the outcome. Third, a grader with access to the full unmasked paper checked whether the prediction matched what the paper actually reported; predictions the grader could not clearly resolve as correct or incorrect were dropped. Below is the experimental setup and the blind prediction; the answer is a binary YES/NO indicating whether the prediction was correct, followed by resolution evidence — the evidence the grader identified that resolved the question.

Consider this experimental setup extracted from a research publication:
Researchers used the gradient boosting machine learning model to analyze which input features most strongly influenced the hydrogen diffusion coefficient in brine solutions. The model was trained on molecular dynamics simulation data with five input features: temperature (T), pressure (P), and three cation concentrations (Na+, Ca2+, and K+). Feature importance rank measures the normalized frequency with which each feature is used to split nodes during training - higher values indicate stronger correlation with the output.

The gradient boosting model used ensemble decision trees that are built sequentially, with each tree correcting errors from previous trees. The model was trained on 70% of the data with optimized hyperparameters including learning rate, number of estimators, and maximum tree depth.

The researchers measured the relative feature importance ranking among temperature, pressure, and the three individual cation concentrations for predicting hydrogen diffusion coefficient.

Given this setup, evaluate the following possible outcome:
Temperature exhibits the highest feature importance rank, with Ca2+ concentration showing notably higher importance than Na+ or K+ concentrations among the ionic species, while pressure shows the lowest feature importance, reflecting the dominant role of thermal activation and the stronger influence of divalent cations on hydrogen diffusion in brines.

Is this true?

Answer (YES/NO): NO